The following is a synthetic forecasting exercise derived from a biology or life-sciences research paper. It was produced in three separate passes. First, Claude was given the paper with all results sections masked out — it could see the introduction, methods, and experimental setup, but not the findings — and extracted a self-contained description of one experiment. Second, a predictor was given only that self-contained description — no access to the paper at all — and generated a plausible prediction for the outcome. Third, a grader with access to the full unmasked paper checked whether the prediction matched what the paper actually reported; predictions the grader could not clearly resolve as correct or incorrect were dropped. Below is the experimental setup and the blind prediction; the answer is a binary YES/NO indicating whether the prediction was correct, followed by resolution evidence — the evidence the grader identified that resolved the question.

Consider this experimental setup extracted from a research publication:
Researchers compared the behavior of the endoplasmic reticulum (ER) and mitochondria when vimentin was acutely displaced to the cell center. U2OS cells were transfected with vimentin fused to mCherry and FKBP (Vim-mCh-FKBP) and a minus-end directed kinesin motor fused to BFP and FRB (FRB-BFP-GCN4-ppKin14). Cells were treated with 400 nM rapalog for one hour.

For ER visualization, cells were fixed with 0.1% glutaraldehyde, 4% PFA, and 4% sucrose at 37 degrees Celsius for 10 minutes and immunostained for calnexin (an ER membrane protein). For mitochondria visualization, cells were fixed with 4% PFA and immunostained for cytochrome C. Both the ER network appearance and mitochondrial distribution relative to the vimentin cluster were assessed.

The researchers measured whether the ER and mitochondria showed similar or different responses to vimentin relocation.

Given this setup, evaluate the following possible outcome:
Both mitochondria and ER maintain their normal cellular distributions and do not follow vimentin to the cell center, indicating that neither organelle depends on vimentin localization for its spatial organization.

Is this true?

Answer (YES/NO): NO